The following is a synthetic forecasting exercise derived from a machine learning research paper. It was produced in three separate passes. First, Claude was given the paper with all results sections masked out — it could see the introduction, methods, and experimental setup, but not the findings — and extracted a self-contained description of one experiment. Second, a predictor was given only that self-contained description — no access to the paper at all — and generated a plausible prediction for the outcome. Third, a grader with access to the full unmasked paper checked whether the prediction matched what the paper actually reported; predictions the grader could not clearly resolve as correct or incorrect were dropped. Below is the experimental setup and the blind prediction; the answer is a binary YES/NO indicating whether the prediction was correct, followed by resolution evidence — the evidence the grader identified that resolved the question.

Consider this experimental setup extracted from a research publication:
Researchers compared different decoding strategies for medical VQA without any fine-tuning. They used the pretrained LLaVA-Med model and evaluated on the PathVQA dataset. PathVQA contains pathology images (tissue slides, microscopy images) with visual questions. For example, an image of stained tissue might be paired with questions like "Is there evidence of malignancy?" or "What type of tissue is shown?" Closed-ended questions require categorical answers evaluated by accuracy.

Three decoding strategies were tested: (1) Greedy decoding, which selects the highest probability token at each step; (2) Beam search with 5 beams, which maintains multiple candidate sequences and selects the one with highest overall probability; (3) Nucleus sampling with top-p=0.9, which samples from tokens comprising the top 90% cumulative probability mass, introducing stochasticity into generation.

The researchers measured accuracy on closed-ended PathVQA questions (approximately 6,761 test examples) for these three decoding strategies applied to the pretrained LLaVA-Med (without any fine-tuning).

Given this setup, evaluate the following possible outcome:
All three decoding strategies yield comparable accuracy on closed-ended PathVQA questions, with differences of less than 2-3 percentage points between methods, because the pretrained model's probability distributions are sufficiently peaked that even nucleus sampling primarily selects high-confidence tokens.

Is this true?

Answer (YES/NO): YES